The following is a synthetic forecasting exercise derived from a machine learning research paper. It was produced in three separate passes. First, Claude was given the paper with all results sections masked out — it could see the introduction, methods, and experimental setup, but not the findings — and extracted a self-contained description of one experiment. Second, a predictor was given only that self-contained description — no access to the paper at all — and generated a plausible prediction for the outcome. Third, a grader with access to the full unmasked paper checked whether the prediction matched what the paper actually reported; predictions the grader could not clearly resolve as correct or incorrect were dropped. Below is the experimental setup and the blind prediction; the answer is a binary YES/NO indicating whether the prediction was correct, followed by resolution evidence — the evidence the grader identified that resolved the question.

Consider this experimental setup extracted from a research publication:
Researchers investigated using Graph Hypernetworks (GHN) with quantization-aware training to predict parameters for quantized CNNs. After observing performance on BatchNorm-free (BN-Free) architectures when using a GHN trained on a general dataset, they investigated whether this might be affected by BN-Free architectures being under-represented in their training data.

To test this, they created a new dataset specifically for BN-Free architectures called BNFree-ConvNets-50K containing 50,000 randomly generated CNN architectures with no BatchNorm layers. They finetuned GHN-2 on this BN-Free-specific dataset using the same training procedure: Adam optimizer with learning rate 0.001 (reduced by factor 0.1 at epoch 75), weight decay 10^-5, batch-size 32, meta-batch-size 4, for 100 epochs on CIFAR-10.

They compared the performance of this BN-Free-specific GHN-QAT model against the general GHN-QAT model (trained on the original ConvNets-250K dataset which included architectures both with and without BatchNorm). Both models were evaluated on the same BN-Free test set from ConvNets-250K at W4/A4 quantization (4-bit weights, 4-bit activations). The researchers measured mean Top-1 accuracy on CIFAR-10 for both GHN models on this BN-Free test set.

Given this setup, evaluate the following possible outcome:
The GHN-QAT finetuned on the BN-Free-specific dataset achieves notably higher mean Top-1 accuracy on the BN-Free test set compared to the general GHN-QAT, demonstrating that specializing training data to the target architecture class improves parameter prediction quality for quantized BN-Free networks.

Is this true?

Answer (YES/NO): YES